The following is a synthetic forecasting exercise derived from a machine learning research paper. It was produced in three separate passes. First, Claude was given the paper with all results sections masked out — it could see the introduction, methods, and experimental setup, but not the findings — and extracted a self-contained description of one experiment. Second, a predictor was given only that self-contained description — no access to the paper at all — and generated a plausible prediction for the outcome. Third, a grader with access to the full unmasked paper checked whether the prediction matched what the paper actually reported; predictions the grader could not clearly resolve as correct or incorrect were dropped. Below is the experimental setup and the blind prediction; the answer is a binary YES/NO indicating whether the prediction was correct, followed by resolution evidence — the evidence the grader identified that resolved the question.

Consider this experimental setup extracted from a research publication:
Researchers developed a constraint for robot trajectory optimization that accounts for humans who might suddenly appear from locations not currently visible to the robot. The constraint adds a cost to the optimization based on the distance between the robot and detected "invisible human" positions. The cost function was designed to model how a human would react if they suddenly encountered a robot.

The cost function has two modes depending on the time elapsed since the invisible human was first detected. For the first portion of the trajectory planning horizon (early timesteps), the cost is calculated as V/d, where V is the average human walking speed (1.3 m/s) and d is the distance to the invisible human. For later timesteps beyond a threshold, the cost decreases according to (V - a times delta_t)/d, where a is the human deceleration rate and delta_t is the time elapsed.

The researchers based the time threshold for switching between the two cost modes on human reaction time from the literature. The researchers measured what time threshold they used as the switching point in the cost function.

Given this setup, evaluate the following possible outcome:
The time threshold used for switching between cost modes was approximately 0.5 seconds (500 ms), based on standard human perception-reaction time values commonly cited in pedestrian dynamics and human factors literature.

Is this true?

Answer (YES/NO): YES